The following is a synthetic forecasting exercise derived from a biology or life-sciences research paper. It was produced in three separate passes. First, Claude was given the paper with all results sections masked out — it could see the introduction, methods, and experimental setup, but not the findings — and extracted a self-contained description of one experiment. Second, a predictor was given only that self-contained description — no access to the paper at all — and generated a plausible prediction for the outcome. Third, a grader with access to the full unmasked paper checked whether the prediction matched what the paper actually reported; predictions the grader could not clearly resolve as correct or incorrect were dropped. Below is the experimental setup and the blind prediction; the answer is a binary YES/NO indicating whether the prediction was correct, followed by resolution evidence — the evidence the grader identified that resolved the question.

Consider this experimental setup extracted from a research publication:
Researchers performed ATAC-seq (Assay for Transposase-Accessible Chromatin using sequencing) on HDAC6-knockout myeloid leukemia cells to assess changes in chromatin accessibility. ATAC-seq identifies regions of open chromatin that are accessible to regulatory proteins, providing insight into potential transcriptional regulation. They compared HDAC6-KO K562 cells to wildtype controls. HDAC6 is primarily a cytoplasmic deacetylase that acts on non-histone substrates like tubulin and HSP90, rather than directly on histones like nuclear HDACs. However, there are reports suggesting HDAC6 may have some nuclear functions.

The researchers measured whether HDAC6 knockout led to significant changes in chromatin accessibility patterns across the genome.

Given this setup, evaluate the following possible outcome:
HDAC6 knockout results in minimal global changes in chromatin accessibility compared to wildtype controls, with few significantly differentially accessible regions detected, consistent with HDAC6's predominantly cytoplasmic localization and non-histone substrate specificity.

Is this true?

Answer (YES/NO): NO